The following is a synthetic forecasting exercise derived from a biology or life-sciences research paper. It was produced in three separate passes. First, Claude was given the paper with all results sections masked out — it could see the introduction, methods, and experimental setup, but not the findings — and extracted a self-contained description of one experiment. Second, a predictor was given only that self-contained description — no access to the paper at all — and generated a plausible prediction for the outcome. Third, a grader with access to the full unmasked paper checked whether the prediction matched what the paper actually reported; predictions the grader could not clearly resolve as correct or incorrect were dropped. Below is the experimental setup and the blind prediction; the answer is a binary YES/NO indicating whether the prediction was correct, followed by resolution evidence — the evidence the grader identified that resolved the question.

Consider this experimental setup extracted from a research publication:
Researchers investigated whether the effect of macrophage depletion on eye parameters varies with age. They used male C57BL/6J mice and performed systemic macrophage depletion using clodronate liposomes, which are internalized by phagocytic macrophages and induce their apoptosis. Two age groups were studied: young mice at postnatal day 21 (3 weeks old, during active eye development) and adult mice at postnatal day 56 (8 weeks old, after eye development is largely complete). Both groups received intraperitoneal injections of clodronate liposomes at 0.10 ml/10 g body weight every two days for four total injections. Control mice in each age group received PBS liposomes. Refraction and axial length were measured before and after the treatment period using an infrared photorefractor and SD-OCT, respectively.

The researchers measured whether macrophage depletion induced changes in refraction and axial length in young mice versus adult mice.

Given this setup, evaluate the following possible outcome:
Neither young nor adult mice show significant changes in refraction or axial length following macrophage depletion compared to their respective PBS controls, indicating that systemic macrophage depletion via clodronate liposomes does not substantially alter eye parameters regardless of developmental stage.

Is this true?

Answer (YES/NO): NO